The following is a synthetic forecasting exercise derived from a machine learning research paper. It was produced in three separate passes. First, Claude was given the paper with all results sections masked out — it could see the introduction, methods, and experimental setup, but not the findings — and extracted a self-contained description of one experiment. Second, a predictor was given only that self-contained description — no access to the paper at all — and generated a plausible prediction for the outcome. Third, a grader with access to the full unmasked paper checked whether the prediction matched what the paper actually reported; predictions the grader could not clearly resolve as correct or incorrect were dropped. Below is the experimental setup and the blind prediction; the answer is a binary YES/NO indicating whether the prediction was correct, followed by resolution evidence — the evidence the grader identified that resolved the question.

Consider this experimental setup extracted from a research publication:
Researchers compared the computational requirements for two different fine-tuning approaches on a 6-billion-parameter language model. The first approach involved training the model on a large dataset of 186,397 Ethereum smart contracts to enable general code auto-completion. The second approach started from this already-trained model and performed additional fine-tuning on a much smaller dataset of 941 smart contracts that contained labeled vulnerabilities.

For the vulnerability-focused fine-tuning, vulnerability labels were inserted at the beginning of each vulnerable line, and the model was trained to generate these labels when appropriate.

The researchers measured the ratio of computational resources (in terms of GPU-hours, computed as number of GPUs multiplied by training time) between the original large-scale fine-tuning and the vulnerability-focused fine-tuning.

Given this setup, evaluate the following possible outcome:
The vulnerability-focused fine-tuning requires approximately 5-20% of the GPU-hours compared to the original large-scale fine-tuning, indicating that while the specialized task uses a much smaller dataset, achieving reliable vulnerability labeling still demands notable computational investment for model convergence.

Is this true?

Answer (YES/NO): NO